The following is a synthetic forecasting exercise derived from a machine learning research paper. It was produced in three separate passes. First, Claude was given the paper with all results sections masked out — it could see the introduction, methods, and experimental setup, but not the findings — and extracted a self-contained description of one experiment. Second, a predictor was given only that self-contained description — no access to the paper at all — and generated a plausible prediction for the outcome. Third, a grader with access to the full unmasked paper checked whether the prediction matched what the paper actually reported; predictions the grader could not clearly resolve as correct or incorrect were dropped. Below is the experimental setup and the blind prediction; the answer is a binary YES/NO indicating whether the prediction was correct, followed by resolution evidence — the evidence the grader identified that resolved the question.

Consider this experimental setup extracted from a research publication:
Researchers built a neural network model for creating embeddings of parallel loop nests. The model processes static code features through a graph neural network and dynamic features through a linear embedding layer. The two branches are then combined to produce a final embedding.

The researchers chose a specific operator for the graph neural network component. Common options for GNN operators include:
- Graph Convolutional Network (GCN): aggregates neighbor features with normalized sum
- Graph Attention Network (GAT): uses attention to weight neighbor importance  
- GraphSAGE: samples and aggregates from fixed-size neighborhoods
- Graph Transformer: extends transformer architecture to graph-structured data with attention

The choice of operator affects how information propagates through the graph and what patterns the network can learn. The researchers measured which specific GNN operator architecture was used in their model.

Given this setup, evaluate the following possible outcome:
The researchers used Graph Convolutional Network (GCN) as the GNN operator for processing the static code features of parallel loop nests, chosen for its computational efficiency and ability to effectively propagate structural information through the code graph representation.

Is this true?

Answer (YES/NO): NO